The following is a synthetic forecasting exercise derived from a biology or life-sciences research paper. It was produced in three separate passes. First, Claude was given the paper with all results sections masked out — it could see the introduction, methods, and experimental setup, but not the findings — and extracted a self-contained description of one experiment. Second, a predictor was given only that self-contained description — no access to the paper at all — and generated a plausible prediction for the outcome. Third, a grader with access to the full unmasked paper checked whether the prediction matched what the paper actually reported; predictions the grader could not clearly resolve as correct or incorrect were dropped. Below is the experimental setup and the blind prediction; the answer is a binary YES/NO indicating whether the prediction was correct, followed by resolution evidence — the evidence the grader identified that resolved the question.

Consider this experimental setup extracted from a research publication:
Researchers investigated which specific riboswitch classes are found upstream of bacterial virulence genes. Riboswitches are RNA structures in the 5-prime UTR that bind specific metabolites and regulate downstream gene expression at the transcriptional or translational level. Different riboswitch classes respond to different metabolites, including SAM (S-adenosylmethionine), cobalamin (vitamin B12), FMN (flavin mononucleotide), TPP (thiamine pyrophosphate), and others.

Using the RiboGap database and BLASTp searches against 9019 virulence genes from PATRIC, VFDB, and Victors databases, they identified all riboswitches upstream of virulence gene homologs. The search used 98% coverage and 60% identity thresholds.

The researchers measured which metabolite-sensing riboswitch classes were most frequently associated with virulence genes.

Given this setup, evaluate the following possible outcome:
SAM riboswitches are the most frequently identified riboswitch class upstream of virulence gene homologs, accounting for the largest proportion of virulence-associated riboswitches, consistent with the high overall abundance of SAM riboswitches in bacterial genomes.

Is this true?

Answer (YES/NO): NO